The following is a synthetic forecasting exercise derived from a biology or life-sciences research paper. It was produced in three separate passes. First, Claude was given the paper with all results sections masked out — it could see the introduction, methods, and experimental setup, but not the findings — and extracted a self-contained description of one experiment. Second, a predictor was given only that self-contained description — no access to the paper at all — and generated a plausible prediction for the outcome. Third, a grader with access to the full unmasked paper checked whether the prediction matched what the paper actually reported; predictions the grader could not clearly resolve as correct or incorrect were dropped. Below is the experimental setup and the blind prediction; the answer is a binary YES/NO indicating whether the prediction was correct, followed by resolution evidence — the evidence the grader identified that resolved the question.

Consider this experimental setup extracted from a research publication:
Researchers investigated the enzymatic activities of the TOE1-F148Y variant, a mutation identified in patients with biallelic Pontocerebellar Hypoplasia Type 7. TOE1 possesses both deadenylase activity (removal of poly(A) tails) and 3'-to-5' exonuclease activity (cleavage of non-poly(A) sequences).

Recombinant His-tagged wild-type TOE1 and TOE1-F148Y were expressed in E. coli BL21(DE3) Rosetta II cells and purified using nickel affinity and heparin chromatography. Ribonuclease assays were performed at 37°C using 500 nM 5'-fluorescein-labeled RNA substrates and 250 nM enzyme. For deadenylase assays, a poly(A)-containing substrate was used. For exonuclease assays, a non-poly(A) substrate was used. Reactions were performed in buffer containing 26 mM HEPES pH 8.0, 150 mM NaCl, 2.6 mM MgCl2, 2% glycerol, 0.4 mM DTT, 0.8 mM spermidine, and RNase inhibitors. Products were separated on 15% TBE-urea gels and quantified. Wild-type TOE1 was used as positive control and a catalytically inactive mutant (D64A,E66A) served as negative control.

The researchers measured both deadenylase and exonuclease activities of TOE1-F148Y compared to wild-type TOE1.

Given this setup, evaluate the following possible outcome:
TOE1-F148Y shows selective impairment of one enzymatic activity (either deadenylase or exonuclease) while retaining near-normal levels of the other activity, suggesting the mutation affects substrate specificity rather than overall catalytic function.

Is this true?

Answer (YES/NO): NO